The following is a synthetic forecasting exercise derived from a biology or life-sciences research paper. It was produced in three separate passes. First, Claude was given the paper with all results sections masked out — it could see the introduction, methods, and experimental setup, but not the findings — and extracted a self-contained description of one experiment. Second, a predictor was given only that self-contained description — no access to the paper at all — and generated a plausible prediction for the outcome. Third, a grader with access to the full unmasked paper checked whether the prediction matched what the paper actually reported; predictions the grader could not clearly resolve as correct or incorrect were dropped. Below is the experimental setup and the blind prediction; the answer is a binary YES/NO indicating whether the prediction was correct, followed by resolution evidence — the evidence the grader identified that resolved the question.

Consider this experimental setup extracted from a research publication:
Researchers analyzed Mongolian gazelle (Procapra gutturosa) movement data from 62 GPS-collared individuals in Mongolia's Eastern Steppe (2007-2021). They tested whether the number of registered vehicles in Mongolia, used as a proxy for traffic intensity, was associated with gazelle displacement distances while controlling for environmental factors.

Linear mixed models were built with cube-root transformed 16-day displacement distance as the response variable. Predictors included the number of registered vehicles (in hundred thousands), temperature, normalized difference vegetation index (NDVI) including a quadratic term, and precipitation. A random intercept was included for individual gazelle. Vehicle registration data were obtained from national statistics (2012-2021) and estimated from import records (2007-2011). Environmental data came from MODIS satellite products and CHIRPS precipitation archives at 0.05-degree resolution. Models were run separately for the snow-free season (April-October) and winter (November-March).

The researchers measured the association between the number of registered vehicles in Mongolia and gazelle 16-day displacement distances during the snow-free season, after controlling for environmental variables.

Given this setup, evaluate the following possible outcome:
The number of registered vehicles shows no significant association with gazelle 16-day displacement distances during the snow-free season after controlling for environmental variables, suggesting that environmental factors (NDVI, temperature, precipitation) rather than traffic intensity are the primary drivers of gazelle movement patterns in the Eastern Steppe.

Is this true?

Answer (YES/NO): NO